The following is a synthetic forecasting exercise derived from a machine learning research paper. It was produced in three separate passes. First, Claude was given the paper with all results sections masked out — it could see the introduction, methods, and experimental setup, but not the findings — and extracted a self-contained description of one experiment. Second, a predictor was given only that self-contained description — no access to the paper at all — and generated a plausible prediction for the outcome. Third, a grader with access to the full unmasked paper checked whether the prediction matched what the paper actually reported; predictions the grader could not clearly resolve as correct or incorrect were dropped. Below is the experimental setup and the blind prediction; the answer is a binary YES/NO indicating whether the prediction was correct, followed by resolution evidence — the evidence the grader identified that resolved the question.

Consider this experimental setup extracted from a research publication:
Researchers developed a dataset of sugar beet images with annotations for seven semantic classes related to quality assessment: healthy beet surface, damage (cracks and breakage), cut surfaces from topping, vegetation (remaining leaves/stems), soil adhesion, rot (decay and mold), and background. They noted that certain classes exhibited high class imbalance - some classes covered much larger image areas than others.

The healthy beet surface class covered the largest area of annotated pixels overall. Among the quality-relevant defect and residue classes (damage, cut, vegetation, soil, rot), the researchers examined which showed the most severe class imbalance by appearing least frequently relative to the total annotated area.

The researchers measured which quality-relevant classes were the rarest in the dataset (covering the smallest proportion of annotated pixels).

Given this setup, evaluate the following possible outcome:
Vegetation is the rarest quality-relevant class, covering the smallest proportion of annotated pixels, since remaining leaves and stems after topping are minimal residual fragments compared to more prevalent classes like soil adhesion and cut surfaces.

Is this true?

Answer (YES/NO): NO